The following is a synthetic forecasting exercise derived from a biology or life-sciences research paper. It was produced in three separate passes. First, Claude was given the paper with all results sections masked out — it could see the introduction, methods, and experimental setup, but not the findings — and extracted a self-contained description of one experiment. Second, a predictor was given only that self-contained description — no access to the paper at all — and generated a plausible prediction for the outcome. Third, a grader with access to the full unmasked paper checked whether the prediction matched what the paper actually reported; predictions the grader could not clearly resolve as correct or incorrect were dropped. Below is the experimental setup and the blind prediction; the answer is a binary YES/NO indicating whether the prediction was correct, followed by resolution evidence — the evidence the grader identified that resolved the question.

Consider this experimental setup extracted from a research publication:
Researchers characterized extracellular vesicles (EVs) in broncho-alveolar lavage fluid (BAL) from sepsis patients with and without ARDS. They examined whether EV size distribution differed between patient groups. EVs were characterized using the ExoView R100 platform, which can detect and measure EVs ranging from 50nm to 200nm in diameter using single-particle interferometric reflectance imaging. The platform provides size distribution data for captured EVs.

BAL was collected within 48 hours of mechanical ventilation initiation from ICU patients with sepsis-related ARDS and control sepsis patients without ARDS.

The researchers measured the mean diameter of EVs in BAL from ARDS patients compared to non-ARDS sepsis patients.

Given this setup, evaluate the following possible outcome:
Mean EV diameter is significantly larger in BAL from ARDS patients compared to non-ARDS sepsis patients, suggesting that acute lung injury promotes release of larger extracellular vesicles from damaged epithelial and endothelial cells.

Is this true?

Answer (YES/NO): NO